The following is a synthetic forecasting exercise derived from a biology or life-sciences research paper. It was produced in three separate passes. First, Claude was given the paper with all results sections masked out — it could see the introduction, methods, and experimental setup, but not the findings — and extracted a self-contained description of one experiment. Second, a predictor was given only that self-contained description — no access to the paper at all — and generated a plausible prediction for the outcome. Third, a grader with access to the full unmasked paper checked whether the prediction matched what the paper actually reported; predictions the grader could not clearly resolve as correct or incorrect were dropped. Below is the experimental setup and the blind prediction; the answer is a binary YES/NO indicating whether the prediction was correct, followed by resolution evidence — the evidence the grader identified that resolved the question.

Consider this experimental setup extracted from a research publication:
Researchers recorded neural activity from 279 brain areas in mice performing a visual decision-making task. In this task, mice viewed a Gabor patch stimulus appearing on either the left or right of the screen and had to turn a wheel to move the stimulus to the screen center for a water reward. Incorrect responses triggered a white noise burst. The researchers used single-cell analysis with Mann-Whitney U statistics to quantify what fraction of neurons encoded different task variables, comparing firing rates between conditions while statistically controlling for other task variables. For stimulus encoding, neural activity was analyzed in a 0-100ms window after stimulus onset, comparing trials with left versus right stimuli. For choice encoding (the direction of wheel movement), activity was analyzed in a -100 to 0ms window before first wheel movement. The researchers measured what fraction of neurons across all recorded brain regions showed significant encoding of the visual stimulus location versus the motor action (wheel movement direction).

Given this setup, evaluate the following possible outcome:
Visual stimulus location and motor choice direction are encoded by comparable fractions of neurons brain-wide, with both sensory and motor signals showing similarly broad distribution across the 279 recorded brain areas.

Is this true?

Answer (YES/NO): NO